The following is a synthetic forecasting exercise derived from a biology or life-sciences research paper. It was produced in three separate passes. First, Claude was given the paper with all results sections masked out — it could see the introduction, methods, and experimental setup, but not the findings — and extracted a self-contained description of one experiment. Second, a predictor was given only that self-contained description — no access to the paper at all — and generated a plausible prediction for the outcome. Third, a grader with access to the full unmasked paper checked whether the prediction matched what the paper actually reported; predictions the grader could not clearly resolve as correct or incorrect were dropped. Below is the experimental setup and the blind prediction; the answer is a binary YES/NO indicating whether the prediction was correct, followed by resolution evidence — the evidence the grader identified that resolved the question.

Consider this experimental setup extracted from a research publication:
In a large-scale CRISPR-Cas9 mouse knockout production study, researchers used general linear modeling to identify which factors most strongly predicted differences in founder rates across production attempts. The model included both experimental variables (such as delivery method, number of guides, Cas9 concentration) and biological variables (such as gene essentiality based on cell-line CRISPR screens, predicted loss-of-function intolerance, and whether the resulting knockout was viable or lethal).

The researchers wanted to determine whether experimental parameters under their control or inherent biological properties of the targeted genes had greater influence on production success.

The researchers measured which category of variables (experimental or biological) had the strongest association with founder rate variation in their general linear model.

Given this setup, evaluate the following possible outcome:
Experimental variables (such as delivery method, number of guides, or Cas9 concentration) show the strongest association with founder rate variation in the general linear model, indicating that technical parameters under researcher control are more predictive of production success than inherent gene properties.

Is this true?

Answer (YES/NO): NO